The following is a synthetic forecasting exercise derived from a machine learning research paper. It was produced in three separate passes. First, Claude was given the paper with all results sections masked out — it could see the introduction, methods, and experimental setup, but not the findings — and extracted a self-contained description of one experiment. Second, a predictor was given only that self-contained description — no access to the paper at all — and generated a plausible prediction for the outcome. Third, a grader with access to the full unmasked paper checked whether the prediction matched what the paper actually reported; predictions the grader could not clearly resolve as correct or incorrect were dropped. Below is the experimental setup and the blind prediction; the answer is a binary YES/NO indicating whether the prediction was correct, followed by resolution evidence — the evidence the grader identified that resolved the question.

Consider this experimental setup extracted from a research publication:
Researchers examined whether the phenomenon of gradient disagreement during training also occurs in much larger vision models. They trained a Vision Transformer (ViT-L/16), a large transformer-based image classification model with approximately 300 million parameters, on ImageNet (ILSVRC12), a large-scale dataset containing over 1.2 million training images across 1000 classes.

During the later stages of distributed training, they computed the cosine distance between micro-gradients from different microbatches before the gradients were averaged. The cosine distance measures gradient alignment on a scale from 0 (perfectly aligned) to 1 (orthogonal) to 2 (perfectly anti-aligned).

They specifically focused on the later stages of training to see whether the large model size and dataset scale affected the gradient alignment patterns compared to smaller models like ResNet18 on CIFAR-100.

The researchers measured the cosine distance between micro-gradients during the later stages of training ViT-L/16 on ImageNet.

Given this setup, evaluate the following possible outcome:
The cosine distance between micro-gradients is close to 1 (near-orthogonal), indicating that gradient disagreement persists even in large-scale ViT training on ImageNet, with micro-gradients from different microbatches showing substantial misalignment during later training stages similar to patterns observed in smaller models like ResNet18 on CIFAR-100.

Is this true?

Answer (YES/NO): YES